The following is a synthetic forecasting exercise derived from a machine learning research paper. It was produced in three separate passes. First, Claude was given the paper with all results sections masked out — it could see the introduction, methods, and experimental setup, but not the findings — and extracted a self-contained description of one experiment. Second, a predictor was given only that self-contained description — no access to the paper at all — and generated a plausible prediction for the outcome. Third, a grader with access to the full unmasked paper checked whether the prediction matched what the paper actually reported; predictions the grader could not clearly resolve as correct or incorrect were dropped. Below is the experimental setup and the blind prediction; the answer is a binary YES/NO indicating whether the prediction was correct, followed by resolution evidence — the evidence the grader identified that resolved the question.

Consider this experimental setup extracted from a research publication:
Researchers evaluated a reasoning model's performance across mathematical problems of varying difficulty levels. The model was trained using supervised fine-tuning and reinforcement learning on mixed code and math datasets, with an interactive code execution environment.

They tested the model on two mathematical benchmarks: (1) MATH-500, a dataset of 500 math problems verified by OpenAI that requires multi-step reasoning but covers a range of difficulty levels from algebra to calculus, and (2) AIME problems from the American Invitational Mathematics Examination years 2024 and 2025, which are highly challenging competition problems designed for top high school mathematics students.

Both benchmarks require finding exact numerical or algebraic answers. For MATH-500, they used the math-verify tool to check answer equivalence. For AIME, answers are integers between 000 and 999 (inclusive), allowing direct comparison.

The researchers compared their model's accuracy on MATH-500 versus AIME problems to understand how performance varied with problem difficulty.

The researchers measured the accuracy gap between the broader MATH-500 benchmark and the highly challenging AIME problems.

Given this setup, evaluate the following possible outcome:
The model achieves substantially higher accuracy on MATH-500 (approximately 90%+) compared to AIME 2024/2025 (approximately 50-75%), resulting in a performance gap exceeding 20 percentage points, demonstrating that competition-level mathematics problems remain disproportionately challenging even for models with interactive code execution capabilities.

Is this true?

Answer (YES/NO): YES